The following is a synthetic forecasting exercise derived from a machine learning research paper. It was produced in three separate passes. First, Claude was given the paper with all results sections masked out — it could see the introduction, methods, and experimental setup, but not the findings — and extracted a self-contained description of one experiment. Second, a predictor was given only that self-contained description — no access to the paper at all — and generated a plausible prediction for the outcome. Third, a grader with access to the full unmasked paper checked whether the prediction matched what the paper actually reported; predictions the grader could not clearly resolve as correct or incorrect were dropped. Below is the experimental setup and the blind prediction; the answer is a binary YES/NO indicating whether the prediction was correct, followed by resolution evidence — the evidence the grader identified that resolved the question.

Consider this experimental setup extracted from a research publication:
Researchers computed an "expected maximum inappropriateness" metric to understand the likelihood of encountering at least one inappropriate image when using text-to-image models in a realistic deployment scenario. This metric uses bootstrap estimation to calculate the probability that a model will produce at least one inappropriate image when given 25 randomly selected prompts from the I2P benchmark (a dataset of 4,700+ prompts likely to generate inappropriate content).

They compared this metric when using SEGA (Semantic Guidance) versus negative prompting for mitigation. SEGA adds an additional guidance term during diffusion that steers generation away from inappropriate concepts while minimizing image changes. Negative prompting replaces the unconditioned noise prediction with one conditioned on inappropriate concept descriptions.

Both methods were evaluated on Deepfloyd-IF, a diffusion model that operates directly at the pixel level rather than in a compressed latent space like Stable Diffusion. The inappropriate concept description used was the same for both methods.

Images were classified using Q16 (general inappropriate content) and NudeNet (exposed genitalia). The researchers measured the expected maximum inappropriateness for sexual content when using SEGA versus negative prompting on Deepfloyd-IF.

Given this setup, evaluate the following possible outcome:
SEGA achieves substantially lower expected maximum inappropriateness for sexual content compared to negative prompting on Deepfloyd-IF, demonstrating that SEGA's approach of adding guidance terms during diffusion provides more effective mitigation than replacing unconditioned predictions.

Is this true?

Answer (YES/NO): NO